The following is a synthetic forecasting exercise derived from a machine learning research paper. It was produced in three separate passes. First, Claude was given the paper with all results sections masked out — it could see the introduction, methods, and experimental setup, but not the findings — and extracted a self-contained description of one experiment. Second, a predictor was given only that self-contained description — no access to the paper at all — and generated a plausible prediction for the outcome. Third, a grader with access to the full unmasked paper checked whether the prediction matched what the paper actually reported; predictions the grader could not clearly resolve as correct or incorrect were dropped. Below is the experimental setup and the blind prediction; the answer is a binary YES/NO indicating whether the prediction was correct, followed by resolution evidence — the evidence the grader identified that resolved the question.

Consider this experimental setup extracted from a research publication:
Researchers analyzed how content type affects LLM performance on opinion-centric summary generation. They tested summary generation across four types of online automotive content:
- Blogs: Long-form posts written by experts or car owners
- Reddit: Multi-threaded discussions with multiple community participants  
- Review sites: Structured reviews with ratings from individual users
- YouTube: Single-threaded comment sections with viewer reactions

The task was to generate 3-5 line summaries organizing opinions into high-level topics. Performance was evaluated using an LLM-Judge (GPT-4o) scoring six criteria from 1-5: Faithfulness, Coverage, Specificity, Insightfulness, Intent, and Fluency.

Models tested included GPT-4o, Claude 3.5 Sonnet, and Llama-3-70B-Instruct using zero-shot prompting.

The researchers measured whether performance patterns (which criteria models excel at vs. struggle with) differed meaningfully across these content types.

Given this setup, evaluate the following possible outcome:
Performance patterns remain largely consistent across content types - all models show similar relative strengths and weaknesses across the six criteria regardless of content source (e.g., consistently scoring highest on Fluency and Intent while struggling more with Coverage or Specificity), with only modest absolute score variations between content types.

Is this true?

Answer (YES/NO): NO